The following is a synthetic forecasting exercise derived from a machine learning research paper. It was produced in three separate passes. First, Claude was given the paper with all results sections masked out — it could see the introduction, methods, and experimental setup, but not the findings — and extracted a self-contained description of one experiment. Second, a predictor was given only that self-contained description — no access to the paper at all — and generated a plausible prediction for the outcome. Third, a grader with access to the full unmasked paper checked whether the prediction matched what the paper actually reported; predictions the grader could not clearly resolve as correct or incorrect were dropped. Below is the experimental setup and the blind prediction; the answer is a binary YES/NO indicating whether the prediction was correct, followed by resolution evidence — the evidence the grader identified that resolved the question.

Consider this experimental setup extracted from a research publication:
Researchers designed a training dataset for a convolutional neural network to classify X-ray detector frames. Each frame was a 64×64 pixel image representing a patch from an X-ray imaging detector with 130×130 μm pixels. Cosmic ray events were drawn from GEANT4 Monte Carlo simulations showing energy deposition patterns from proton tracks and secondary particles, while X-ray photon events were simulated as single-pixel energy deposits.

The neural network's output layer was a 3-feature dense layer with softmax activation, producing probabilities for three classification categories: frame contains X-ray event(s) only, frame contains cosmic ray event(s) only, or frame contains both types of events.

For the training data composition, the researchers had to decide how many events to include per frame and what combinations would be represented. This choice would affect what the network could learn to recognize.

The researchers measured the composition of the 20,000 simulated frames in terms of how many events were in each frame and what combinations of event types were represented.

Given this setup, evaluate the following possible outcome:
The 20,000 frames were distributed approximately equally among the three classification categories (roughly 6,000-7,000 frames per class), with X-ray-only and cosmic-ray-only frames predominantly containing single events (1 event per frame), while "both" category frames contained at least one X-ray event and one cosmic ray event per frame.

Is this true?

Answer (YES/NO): NO